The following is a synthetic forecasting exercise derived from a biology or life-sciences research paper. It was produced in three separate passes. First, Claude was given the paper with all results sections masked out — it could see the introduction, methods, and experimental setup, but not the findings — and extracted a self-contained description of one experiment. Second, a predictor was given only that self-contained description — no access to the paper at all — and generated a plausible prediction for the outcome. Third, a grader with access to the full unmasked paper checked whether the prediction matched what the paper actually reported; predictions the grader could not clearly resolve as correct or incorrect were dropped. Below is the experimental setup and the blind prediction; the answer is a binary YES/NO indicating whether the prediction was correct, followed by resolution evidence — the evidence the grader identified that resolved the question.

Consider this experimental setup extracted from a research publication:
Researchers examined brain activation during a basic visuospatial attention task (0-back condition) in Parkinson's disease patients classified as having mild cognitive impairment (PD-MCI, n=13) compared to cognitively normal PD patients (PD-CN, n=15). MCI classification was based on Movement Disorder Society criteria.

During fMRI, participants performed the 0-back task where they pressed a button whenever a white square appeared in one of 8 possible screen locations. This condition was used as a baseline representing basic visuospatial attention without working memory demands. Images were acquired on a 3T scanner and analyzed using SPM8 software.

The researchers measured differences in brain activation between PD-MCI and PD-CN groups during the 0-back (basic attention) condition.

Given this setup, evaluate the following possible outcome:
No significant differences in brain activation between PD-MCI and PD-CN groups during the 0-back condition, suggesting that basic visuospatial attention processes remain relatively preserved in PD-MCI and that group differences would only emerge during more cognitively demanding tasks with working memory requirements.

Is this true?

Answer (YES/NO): NO